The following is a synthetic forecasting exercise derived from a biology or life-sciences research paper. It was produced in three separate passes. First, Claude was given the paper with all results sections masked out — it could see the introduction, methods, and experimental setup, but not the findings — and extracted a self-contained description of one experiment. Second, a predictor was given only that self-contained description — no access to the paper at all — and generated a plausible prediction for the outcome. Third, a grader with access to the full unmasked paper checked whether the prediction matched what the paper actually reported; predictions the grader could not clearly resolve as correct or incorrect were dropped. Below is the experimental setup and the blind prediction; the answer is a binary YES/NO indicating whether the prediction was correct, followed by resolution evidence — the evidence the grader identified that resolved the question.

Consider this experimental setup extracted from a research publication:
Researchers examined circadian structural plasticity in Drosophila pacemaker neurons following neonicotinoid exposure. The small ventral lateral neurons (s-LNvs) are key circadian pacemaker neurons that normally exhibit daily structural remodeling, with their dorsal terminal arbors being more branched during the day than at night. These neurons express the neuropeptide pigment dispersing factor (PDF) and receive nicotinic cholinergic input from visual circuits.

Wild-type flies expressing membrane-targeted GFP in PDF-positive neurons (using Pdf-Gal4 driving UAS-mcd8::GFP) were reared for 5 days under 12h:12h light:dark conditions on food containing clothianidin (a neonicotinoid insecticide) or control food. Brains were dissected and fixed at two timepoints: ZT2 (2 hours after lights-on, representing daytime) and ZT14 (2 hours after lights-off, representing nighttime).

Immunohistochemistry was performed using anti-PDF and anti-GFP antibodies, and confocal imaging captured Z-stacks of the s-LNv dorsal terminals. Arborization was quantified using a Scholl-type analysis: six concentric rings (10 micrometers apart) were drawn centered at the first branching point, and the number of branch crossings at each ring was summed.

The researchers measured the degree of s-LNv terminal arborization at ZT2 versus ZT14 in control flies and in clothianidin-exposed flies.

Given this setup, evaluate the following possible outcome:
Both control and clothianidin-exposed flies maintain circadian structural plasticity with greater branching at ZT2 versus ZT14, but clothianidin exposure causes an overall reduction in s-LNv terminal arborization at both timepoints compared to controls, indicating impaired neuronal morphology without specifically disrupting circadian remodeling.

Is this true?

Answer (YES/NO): NO